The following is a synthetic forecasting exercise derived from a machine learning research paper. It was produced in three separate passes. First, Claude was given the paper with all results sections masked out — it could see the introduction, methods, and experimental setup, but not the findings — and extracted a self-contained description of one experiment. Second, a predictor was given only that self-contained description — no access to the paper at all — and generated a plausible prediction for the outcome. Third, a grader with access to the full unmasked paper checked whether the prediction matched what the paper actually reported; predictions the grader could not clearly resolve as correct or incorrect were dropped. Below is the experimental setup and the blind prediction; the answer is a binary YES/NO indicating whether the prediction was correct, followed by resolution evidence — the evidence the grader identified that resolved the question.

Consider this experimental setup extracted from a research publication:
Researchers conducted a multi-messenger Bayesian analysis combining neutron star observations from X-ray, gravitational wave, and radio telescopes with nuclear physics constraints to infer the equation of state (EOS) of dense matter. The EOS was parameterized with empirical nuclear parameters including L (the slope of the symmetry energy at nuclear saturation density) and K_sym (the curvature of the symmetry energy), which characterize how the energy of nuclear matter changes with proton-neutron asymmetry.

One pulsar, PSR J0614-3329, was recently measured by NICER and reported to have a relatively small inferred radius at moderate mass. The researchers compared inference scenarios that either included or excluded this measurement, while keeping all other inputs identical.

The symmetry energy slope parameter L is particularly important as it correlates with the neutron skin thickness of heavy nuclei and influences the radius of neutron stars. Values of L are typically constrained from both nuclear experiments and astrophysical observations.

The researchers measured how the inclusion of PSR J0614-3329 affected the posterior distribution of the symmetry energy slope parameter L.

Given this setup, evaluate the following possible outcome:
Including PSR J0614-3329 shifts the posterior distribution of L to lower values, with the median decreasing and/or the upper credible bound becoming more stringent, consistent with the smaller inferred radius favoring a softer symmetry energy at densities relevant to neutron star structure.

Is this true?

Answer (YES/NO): YES